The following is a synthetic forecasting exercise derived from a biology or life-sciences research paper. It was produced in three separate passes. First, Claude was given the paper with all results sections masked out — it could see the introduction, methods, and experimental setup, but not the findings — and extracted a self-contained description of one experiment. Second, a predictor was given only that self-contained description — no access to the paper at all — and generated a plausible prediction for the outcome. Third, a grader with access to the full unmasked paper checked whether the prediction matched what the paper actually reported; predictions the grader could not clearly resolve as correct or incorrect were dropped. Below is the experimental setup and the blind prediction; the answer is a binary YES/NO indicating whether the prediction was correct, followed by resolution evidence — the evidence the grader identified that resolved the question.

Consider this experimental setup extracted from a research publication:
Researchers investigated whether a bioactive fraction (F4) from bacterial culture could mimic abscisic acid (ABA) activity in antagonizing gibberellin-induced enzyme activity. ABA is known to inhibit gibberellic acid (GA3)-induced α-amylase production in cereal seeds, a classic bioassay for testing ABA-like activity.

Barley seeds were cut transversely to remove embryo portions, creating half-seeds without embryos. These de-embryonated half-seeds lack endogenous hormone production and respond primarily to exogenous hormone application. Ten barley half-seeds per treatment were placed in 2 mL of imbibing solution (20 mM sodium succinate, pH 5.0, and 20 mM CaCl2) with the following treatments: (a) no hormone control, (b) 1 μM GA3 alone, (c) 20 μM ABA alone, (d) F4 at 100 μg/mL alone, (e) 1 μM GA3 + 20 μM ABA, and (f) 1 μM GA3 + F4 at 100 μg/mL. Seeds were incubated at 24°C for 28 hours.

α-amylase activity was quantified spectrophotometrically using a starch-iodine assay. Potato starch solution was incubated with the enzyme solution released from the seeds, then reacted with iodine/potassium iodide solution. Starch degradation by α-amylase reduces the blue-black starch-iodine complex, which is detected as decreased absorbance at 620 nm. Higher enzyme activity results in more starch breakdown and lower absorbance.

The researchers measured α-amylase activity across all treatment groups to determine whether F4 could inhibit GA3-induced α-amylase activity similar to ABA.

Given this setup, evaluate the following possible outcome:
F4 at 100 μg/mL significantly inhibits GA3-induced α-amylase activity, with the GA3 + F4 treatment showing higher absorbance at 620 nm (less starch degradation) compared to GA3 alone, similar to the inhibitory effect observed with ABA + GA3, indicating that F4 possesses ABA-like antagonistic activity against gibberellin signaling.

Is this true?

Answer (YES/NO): YES